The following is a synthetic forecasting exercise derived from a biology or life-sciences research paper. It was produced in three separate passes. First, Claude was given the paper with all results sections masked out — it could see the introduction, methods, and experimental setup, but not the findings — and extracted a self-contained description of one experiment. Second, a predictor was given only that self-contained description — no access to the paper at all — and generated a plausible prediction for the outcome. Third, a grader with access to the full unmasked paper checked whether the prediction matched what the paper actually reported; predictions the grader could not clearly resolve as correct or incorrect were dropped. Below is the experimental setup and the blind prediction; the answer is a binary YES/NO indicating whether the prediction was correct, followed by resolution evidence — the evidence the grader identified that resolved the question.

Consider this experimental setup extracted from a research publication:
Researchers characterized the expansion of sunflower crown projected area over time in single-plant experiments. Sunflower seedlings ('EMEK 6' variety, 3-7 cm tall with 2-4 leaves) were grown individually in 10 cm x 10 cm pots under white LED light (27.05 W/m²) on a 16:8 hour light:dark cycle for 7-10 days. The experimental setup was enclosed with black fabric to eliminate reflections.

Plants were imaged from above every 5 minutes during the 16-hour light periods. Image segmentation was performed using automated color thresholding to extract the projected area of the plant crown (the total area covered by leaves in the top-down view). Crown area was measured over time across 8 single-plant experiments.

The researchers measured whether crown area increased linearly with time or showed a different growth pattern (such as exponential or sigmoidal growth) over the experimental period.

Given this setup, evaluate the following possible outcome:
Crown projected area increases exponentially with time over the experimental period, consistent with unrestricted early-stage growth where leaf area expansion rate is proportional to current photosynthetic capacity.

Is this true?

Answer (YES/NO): NO